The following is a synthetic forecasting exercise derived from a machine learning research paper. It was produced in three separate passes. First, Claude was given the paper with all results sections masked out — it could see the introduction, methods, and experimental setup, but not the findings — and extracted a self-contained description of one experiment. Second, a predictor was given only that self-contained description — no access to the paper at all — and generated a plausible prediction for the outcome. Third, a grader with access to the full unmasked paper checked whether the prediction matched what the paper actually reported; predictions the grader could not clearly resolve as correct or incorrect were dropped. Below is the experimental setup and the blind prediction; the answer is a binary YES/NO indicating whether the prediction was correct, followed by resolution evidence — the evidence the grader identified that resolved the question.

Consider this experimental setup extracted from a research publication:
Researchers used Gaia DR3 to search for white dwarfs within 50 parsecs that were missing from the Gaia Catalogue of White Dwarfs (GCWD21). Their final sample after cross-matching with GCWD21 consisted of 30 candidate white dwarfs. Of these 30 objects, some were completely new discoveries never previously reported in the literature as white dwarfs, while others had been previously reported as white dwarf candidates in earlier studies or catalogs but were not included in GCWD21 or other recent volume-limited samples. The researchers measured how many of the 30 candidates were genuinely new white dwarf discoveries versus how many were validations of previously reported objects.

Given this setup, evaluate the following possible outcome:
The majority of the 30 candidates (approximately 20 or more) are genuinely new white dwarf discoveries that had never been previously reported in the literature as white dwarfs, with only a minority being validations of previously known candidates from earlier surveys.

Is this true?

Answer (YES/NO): NO